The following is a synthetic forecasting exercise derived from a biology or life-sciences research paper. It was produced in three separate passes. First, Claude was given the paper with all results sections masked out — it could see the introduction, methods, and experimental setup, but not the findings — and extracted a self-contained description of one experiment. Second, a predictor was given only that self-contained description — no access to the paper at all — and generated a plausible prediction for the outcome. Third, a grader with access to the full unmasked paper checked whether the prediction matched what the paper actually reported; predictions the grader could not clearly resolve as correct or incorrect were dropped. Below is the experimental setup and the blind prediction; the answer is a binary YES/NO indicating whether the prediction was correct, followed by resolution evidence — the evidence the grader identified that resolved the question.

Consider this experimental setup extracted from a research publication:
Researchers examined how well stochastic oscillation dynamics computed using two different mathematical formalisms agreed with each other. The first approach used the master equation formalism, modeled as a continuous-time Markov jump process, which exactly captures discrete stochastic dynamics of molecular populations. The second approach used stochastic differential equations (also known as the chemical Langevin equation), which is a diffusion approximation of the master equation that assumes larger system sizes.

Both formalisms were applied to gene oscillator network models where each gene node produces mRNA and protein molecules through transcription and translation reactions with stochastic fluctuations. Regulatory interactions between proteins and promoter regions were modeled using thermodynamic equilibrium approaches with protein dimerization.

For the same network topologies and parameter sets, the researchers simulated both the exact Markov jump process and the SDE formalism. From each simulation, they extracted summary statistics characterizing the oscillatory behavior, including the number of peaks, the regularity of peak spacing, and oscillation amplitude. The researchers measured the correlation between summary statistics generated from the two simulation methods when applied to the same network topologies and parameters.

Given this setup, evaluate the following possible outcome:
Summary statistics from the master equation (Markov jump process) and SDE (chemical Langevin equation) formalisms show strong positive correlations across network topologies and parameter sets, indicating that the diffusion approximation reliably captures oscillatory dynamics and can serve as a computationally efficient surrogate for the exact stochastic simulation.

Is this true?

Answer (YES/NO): YES